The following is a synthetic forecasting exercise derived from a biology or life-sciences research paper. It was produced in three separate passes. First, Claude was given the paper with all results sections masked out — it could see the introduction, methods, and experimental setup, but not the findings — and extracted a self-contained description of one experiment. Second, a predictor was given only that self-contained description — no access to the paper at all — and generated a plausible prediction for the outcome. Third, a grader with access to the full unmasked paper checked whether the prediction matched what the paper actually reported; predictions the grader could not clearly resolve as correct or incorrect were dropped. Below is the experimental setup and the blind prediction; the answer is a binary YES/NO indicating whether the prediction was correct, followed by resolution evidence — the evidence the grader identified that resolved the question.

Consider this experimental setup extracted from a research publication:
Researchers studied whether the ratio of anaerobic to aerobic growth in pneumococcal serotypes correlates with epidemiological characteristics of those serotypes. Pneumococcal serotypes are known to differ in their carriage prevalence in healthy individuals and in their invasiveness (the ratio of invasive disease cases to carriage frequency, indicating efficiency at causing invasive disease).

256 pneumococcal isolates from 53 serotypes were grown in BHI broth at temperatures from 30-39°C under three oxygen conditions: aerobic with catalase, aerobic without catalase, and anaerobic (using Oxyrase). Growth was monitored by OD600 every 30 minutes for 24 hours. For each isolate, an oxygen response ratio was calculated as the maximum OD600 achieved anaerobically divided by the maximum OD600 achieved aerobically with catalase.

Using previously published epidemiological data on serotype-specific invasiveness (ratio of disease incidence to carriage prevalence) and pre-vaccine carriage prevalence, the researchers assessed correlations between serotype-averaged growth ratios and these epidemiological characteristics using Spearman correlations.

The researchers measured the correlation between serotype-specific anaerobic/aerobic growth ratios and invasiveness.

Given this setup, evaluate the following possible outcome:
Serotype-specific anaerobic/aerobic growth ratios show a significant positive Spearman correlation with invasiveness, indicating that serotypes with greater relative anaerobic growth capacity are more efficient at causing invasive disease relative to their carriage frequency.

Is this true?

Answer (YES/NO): NO